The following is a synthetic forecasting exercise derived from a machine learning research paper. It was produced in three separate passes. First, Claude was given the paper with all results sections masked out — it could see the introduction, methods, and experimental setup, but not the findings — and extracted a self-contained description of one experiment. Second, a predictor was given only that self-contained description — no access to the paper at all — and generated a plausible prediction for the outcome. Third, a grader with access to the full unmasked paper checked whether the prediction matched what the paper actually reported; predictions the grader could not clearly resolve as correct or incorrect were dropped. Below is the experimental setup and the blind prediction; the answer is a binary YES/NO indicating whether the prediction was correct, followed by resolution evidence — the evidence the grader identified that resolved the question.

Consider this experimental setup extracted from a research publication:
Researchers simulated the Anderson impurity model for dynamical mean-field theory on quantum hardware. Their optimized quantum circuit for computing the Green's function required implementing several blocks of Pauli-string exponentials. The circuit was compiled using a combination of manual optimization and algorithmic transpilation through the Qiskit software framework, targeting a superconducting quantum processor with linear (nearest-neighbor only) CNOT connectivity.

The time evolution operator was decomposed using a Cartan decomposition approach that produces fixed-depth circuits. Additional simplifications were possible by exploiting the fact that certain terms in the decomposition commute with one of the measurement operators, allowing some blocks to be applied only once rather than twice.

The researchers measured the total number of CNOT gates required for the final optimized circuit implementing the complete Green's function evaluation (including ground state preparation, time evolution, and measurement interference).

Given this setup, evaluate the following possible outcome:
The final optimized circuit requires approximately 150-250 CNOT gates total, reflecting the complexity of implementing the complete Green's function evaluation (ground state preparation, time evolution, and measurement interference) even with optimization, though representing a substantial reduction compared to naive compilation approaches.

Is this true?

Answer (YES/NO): NO